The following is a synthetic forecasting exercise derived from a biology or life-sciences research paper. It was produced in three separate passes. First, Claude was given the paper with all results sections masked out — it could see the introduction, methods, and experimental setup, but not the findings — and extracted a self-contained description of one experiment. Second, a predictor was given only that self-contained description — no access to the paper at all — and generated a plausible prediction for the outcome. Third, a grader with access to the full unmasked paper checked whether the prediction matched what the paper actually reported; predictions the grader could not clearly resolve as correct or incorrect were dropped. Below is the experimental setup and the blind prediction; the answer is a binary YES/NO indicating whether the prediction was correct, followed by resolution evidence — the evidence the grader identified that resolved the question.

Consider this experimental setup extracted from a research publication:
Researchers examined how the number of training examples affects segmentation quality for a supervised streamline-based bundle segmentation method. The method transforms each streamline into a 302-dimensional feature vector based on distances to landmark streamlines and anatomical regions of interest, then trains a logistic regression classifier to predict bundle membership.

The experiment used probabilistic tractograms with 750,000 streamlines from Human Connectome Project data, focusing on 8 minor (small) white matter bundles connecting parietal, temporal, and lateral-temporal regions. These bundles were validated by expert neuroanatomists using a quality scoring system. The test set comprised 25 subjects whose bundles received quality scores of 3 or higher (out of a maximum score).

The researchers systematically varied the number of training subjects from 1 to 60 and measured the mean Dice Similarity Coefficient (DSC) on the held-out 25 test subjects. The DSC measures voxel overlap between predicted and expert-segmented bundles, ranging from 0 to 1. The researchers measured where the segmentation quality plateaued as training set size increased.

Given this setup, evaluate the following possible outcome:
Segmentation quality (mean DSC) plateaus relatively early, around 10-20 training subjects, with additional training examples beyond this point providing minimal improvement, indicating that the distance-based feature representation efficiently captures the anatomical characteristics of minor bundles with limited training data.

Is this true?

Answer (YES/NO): YES